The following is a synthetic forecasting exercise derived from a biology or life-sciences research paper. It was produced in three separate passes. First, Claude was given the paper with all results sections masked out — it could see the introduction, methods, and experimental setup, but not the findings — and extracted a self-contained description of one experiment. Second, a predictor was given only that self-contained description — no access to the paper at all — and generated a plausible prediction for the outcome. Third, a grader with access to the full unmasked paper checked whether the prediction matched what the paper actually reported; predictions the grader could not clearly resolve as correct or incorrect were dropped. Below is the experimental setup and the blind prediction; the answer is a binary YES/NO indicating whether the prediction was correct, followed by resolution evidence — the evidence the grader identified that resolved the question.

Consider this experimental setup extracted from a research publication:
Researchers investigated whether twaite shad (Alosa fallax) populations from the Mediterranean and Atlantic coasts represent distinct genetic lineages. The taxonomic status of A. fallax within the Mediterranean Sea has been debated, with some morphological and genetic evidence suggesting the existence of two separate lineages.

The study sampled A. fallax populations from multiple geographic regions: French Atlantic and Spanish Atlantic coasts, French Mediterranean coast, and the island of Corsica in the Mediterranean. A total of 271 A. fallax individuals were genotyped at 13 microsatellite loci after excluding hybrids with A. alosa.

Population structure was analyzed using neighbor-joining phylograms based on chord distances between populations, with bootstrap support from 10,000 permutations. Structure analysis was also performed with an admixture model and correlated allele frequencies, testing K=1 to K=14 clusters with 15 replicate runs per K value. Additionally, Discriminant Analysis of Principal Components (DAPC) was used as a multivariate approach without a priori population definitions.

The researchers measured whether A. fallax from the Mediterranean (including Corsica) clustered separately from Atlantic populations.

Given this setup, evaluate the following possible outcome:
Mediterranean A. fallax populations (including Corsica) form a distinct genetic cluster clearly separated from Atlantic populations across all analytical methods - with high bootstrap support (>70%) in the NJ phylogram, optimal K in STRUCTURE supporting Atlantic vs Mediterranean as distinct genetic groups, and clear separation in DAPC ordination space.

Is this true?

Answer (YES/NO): NO